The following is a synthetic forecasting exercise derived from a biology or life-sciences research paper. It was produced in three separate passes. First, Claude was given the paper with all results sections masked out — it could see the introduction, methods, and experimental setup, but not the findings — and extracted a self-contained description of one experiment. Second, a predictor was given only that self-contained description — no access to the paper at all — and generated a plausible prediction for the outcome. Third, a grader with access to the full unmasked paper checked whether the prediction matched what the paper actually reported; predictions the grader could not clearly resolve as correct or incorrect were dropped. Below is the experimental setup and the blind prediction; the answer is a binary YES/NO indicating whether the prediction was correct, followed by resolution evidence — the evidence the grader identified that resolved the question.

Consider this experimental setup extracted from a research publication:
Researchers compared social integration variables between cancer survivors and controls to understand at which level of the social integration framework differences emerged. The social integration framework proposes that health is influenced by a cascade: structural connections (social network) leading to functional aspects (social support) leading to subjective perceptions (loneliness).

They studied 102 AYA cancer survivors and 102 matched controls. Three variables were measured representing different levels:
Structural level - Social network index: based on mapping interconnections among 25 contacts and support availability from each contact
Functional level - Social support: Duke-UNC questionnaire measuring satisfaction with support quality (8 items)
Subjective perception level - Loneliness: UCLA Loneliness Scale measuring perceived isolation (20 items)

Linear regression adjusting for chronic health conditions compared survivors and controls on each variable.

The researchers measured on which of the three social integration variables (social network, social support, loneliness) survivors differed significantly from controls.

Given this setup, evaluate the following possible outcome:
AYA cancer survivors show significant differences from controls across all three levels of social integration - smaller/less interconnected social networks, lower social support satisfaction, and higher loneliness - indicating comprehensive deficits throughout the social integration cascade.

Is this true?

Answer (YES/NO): NO